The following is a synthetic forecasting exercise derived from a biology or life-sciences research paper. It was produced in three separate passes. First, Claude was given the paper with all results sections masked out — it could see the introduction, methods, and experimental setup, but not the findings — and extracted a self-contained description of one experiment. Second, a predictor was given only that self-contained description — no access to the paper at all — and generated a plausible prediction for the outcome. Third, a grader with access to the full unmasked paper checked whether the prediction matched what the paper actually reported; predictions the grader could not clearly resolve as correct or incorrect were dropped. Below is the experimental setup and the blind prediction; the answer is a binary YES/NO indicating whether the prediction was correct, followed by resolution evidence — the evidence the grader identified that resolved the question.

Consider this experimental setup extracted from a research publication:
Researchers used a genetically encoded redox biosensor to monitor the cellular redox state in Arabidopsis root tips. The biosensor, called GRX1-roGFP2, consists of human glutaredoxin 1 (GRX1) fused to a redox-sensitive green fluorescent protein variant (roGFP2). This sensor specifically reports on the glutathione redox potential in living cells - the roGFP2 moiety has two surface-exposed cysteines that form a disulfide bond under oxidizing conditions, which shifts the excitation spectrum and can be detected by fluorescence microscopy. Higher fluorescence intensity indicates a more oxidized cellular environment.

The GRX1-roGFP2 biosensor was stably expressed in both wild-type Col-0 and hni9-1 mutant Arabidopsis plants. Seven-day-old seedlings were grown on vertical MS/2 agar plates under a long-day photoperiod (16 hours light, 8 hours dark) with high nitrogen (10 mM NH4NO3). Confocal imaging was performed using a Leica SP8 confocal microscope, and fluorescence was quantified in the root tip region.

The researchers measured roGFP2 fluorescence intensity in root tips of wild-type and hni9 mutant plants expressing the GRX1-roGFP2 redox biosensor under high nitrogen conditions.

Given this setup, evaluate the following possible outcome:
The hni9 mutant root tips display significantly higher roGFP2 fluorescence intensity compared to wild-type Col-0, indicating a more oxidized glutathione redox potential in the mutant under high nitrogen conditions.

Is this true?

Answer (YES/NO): YES